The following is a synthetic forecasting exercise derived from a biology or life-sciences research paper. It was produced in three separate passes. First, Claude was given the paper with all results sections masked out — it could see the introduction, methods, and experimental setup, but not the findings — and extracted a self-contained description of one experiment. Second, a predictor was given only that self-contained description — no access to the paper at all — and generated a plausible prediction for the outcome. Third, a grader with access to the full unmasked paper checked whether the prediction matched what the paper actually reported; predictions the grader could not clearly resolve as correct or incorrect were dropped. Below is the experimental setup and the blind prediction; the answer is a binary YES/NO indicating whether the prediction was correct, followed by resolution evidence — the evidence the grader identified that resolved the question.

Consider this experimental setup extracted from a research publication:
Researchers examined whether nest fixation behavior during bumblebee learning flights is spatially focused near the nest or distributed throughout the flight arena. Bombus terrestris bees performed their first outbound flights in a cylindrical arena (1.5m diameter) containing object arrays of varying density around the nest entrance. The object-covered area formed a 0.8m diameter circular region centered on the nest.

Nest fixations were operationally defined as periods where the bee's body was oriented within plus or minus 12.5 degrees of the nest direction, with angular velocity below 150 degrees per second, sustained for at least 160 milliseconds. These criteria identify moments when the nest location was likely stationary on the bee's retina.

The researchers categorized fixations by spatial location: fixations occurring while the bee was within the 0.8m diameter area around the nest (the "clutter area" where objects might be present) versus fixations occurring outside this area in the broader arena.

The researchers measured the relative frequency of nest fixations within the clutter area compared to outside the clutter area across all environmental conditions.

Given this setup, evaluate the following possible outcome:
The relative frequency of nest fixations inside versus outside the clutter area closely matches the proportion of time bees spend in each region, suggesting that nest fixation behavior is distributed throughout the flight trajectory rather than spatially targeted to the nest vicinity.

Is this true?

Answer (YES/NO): NO